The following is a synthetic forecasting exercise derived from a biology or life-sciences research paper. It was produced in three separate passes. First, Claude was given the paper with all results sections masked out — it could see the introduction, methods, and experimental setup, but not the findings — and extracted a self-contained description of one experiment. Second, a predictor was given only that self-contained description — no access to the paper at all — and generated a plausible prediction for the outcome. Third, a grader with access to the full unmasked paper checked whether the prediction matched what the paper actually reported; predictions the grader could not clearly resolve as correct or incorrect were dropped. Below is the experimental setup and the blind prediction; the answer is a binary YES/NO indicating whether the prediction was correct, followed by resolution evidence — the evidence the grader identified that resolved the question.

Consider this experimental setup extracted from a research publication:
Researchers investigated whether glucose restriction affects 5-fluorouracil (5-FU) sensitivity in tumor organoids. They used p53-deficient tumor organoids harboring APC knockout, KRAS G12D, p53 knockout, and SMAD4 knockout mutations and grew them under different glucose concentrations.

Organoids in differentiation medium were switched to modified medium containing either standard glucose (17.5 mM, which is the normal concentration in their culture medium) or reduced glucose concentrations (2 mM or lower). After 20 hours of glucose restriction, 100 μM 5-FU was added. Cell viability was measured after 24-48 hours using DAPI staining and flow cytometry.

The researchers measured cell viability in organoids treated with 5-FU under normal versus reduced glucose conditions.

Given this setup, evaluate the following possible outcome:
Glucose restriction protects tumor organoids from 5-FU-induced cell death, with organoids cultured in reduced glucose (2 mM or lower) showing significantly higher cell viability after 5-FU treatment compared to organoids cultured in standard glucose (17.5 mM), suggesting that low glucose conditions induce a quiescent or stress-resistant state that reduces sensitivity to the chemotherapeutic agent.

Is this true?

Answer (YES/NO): YES